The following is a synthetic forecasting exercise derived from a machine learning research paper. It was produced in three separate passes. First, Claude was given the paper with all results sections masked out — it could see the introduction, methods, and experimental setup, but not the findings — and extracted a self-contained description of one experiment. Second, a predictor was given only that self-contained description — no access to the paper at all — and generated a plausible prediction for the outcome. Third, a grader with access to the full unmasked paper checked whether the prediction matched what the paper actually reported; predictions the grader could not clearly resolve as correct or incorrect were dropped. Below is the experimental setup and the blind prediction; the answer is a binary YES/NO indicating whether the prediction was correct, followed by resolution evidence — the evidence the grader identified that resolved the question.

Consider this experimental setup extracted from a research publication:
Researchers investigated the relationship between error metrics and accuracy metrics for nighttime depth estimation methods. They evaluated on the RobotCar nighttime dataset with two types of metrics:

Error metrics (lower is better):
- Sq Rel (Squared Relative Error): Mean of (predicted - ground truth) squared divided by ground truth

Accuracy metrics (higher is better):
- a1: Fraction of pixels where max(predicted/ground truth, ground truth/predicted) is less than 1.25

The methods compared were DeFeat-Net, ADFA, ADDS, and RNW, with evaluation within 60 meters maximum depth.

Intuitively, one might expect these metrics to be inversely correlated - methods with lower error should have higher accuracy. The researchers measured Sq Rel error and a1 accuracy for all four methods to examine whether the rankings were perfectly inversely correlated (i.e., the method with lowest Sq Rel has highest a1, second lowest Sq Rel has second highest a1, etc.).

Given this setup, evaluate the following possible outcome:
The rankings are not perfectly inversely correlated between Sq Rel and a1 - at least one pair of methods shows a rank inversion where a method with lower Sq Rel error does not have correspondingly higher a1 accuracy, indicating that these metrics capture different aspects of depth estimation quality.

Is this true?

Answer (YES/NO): YES